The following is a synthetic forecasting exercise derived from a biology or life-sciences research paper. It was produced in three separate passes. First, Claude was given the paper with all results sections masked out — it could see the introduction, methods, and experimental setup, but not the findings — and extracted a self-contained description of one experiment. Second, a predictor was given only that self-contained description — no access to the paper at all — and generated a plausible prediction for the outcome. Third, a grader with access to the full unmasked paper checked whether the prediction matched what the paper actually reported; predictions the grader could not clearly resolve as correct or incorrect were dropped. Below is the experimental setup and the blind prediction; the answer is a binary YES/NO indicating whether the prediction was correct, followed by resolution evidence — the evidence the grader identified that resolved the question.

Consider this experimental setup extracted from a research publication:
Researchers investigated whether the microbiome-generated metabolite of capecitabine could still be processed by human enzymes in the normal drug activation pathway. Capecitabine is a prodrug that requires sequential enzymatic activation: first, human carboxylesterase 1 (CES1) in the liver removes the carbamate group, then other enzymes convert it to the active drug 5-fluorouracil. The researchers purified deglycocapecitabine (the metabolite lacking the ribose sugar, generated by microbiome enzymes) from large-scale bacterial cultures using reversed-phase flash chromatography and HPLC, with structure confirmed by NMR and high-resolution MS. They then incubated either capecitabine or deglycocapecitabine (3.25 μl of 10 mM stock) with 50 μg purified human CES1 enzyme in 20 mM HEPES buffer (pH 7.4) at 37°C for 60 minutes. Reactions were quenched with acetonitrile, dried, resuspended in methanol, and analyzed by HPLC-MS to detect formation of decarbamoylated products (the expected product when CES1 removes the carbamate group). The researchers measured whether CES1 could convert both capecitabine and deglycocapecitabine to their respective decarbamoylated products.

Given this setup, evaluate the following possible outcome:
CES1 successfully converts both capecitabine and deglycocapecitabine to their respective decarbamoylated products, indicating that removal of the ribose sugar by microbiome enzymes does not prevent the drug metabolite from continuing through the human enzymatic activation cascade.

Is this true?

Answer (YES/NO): NO